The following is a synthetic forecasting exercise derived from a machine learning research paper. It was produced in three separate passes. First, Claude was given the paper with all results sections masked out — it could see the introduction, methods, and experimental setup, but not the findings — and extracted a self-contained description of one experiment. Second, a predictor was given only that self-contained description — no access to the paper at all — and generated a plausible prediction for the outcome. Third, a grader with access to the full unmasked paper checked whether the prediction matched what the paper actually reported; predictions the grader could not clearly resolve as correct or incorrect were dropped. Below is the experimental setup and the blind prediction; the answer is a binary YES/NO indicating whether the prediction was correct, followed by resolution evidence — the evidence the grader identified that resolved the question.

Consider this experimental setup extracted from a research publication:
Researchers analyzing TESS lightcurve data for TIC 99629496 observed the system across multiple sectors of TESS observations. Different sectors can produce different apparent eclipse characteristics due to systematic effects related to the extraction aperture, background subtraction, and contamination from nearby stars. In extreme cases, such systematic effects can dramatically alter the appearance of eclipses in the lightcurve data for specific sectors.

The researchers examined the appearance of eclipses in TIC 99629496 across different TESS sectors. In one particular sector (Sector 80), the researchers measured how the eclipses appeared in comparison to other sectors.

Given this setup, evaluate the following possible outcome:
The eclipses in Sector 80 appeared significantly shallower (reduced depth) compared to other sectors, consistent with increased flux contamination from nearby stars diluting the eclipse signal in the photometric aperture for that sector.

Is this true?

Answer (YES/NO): NO